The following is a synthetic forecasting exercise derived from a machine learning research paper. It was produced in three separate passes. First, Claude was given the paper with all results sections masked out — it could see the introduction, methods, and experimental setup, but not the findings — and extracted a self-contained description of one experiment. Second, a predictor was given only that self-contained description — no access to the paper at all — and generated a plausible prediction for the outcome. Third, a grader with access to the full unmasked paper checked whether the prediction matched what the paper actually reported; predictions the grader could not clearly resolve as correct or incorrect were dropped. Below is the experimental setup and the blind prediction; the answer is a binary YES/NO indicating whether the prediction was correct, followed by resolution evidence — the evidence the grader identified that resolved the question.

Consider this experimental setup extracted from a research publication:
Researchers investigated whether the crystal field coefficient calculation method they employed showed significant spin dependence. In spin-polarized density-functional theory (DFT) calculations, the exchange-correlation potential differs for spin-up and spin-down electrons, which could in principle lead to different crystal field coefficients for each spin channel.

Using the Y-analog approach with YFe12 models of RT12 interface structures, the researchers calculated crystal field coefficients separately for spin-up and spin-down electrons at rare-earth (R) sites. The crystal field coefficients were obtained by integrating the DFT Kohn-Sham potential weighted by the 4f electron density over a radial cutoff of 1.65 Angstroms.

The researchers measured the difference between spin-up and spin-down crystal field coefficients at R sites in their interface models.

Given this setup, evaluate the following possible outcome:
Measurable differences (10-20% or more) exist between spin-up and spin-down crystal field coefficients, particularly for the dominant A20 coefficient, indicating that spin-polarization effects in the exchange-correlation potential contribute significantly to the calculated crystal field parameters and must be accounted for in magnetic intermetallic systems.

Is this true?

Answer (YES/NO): NO